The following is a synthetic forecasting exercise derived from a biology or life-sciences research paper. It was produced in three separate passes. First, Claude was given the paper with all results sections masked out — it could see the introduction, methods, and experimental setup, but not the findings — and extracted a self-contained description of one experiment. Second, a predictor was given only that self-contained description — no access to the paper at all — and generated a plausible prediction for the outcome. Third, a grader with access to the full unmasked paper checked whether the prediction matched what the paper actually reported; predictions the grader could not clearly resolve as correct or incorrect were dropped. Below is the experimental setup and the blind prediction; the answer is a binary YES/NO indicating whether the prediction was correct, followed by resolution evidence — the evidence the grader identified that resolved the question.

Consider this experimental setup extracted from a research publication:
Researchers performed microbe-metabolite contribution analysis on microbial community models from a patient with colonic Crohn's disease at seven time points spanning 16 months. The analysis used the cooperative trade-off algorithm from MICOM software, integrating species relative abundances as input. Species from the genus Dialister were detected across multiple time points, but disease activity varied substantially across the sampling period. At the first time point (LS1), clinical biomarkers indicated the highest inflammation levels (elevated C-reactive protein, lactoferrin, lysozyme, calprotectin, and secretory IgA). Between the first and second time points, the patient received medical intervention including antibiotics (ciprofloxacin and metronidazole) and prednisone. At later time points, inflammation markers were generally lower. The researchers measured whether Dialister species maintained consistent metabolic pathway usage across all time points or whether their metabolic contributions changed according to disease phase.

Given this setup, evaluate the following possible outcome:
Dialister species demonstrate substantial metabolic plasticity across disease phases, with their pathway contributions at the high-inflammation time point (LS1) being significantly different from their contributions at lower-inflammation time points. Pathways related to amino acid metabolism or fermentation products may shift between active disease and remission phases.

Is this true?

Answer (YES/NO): YES